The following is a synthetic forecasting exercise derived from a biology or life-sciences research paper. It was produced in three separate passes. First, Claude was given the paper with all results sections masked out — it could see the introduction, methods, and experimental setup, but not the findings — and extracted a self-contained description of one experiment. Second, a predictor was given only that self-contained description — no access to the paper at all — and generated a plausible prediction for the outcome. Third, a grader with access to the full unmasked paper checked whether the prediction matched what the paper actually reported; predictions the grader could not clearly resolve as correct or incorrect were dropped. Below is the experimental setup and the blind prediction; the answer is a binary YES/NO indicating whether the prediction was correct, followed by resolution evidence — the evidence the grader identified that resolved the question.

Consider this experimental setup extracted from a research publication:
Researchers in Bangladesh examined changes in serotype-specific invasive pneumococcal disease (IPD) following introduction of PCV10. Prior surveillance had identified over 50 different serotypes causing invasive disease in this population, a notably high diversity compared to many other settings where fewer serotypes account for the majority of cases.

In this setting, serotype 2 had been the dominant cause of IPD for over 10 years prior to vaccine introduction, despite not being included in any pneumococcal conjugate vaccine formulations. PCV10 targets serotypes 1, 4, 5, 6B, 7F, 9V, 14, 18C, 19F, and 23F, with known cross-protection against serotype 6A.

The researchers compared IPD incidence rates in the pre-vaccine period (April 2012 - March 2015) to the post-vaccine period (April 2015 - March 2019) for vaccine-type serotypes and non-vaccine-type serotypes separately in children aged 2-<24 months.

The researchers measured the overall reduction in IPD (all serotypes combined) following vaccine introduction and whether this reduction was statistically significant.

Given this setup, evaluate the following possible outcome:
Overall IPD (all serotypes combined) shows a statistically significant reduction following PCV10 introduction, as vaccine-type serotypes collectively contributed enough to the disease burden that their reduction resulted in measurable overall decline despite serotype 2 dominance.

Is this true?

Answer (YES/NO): NO